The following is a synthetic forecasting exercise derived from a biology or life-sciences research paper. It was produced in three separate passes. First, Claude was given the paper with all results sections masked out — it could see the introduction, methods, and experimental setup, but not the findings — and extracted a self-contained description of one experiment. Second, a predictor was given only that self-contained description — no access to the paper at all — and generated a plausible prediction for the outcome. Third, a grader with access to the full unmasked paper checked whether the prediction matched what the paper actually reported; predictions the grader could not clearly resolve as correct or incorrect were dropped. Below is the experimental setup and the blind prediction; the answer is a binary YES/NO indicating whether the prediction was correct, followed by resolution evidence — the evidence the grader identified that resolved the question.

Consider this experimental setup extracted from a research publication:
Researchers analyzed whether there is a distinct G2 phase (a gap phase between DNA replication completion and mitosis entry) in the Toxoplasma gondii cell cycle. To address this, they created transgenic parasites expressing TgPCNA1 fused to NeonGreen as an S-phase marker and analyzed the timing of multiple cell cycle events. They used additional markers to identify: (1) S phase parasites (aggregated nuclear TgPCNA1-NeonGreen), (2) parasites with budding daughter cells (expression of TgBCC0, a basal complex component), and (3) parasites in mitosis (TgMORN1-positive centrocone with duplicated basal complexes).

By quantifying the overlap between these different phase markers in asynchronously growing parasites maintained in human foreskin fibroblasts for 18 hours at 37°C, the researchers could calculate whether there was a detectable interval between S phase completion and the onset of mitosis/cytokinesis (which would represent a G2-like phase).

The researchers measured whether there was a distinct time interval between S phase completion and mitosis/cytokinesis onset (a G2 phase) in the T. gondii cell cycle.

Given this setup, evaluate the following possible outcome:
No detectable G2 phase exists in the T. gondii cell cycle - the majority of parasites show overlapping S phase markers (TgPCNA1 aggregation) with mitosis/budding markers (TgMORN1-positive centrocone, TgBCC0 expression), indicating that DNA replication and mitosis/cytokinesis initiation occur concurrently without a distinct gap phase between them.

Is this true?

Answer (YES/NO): YES